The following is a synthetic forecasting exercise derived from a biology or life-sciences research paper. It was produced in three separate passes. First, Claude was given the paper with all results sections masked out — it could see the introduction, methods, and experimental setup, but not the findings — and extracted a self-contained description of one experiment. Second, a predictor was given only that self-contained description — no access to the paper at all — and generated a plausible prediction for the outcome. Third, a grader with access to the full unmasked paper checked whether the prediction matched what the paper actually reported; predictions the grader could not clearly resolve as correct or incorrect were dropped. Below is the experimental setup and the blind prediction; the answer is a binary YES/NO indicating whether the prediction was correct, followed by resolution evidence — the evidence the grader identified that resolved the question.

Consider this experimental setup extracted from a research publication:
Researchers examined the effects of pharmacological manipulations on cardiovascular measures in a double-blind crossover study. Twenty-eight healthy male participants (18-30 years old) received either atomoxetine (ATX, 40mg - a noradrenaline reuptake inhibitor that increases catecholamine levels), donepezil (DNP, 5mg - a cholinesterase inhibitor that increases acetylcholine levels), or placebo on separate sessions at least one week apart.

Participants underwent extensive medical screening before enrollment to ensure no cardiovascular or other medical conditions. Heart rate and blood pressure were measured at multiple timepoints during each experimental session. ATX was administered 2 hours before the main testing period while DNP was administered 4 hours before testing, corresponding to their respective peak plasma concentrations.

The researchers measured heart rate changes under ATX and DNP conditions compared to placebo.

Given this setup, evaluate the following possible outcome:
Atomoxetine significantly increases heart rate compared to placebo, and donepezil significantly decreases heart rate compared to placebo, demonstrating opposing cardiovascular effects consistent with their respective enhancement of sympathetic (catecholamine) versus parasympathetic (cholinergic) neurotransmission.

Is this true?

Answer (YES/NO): NO